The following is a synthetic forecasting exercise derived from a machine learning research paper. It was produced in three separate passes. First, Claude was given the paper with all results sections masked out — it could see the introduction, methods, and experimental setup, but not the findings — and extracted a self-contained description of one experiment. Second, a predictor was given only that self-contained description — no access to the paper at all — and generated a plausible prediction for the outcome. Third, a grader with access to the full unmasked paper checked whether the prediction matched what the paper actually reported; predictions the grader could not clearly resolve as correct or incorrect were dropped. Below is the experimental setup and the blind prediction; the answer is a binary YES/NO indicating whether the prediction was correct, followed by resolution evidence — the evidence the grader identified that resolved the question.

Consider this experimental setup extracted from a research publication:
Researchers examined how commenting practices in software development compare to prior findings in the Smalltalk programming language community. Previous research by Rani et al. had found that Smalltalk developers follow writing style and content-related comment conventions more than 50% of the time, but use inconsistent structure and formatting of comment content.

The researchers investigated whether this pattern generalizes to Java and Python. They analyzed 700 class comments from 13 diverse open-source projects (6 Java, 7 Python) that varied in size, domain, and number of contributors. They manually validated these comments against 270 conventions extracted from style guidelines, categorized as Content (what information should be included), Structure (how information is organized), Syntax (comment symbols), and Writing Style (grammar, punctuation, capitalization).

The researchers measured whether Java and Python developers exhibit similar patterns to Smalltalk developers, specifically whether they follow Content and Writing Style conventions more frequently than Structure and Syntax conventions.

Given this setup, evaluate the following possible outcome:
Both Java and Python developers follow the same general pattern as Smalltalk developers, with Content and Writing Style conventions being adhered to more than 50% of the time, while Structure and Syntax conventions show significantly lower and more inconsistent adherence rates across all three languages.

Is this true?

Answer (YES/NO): YES